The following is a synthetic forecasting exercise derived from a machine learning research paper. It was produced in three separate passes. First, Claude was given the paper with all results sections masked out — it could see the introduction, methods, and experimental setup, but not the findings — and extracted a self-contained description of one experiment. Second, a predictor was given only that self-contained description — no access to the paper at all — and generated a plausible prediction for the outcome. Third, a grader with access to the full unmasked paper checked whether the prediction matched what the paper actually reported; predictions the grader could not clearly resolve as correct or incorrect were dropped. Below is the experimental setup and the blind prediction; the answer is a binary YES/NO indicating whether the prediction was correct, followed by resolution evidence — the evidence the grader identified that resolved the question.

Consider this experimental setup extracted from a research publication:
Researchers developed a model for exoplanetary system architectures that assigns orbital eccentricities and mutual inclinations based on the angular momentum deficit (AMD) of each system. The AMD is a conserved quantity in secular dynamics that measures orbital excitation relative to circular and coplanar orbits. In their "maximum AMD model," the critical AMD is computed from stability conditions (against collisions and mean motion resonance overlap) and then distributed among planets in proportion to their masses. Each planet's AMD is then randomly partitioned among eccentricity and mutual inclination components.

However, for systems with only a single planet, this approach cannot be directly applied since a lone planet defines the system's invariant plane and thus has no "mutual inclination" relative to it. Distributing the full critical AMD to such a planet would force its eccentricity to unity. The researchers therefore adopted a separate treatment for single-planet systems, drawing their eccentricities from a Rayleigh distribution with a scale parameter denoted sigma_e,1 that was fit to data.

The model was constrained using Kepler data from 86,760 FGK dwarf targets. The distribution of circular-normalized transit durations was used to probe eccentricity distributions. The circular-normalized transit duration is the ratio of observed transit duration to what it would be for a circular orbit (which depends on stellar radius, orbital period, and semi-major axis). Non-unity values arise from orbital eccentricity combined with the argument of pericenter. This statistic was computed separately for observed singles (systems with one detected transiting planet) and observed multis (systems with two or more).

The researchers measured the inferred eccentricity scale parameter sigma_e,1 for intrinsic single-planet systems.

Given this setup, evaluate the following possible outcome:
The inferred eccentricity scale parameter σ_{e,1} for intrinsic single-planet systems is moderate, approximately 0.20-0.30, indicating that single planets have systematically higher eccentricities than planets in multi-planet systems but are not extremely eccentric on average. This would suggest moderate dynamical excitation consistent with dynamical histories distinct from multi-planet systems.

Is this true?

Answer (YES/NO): YES